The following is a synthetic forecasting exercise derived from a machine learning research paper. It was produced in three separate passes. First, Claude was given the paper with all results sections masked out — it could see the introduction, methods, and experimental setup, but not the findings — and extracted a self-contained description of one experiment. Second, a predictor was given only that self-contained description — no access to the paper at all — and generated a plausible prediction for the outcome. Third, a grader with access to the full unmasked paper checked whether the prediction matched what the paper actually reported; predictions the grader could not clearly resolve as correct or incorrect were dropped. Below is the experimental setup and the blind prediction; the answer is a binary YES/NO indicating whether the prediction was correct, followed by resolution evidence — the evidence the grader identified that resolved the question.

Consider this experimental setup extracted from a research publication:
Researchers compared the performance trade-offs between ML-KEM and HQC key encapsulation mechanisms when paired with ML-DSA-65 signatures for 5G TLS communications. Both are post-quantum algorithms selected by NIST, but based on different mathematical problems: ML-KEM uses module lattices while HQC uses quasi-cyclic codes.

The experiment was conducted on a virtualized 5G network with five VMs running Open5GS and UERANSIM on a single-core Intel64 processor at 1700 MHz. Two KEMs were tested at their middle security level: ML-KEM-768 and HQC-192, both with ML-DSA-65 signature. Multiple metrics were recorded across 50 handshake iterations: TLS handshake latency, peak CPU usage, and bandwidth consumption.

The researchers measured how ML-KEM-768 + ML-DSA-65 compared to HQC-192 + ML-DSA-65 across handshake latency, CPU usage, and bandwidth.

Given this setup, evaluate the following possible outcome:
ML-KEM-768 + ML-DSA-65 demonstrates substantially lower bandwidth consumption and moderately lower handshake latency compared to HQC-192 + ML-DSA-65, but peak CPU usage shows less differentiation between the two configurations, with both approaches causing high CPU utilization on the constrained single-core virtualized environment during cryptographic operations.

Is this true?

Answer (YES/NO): NO